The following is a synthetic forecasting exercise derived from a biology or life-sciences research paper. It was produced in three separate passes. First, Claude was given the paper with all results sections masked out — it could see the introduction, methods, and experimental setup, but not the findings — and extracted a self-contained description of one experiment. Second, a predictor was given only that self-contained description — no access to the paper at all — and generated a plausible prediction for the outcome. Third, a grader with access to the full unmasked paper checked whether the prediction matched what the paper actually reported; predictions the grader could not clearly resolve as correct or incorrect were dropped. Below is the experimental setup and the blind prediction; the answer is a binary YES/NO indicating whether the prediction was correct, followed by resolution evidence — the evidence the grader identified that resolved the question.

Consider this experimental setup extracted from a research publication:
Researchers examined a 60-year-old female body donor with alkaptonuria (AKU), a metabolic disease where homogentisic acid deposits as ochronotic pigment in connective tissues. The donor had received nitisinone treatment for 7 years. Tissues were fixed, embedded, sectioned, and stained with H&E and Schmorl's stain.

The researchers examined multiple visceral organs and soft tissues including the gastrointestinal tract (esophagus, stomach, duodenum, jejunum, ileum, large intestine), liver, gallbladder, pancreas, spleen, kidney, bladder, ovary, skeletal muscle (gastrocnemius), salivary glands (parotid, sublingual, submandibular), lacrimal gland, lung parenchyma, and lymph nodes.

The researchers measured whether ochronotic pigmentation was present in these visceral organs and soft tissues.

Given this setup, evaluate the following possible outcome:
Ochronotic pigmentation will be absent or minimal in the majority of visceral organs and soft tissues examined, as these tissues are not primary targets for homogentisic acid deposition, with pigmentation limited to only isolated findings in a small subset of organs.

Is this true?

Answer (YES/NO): NO